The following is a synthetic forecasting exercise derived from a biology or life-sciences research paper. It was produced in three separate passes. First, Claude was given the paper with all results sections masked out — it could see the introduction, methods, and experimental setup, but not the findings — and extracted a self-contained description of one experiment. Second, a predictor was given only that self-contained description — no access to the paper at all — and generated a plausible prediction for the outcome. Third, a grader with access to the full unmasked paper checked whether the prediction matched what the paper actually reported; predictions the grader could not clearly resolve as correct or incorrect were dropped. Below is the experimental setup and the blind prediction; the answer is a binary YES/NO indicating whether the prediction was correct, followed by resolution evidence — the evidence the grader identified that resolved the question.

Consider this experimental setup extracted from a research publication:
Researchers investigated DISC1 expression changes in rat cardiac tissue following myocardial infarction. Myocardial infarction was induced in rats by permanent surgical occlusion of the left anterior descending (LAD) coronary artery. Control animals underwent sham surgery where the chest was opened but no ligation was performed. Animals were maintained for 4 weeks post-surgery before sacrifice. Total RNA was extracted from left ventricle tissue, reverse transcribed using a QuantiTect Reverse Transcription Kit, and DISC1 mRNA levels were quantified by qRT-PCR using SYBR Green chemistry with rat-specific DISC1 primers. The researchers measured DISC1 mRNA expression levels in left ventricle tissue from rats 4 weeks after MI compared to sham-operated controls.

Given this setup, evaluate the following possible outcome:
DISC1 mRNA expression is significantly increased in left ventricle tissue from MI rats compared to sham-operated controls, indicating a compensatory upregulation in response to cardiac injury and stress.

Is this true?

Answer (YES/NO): YES